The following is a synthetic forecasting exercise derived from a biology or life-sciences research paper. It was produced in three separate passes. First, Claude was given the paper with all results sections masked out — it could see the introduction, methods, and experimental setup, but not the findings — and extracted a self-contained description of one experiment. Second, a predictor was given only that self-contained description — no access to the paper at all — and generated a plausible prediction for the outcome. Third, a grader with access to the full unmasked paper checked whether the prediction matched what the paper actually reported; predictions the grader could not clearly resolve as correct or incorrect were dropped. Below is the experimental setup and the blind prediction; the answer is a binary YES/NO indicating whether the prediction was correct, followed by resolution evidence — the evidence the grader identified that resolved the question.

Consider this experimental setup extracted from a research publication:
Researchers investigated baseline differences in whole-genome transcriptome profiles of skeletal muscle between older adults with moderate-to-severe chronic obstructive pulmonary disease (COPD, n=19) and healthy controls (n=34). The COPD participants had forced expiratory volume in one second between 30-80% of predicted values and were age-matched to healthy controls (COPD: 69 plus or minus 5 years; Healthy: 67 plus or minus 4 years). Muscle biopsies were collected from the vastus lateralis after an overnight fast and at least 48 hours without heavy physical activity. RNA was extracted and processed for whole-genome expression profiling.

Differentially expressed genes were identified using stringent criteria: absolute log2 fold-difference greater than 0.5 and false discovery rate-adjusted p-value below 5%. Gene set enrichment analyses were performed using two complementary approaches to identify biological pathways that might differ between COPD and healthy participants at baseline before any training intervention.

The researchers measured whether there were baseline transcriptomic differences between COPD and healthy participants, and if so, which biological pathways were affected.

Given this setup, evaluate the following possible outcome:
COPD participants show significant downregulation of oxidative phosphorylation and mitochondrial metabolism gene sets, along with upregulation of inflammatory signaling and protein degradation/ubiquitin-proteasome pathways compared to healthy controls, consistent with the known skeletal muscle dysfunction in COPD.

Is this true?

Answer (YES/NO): NO